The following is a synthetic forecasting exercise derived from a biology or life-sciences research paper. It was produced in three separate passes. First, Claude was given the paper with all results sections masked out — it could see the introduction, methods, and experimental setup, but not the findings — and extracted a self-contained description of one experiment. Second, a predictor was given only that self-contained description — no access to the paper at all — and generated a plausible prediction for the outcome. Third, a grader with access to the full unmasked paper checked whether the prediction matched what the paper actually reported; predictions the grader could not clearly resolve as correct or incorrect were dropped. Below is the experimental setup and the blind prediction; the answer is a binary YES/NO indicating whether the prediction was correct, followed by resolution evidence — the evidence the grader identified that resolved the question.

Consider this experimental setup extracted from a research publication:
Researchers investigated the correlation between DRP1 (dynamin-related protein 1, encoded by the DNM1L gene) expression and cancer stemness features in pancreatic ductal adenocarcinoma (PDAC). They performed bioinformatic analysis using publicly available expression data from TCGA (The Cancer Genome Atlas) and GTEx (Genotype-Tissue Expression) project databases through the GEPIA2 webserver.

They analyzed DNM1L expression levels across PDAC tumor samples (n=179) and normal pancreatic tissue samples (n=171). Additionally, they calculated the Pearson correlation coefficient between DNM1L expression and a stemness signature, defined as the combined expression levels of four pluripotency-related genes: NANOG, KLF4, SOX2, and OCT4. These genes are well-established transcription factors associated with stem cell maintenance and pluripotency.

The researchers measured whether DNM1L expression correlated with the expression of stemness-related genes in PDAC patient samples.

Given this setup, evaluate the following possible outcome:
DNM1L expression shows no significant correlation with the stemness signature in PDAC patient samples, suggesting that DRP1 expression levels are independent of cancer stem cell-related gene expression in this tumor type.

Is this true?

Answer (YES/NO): NO